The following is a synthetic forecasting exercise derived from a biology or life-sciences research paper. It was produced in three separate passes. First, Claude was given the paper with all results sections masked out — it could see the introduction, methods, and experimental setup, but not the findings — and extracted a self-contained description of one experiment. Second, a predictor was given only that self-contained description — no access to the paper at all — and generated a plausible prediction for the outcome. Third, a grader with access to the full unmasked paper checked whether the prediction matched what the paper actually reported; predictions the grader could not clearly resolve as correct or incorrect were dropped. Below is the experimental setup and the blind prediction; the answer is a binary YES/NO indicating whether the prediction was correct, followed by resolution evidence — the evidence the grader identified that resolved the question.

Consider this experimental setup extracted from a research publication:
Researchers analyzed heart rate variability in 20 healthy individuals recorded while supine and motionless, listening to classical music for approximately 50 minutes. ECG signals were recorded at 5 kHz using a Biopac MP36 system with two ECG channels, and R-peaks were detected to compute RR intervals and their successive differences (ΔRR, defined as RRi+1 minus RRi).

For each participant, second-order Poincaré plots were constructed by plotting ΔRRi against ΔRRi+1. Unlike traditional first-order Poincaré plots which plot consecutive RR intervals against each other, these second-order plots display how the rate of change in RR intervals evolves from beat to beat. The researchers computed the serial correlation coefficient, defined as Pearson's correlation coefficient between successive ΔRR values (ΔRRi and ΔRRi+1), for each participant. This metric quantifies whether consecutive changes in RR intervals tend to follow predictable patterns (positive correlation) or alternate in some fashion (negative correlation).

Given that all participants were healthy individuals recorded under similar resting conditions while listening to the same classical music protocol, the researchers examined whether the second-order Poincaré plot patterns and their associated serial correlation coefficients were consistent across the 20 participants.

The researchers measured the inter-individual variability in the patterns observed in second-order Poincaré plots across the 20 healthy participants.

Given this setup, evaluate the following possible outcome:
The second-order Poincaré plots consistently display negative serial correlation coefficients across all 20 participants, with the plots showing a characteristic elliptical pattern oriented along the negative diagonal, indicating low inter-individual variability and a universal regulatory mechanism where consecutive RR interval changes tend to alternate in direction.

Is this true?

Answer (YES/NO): NO